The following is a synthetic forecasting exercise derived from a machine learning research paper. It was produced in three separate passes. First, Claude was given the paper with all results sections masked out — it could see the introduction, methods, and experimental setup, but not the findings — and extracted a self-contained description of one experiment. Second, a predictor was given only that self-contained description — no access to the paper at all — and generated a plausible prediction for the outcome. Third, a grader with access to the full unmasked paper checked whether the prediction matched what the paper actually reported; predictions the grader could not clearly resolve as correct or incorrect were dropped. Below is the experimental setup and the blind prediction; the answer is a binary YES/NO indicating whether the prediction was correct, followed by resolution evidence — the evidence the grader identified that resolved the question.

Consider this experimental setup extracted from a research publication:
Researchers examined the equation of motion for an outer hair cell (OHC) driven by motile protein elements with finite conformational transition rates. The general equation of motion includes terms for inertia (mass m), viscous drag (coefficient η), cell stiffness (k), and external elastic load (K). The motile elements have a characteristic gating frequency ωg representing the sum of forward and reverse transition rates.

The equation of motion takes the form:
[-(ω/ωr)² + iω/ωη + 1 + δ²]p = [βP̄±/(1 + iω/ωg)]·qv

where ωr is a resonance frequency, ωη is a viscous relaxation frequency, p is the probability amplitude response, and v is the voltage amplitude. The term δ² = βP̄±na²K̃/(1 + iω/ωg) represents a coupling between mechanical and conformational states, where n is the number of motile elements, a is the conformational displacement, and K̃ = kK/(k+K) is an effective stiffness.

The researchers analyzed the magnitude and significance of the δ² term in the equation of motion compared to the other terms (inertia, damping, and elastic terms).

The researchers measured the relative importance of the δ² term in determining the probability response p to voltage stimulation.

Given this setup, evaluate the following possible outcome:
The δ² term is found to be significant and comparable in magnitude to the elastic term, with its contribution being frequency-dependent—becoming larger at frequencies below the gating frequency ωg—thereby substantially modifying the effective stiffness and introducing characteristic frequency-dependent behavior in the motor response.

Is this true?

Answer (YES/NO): NO